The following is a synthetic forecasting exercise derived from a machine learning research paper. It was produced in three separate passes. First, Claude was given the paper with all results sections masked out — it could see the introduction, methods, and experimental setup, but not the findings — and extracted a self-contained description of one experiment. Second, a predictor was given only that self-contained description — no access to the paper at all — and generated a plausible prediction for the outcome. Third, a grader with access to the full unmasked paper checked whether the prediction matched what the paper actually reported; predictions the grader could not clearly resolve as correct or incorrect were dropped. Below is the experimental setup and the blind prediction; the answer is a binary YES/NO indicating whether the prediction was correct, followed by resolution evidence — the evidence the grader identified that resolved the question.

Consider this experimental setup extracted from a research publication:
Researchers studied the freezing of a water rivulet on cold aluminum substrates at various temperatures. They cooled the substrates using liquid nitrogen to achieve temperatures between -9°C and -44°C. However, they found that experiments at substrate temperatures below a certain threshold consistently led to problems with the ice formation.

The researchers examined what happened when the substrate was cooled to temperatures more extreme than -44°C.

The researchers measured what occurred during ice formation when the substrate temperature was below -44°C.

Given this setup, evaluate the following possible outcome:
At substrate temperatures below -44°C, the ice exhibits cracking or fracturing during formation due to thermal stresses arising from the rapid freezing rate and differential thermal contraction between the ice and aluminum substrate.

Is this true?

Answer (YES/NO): YES